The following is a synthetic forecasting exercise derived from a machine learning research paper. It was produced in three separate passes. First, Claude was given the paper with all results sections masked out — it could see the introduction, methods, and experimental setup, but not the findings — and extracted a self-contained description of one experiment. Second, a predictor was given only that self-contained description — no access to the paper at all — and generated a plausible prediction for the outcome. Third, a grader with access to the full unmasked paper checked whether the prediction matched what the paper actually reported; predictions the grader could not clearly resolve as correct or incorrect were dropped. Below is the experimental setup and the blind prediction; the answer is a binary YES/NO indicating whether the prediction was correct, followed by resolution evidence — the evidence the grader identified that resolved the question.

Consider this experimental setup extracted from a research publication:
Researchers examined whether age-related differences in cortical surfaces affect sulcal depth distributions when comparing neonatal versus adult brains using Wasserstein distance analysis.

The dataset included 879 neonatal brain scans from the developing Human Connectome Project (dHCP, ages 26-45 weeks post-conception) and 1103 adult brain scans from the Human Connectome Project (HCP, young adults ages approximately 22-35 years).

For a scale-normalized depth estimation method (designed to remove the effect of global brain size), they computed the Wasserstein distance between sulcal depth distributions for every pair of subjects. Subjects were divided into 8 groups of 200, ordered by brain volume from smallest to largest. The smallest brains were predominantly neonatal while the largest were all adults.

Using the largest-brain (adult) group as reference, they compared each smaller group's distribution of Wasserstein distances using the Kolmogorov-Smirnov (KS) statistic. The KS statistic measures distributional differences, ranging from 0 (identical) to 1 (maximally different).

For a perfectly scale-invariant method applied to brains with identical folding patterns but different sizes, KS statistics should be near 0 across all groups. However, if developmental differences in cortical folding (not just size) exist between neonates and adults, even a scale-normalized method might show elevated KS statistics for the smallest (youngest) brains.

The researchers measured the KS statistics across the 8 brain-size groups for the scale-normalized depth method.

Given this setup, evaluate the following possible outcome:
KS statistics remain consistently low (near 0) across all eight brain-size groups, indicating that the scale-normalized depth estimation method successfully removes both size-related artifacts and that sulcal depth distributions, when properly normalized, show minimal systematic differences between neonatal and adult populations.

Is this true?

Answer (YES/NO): NO